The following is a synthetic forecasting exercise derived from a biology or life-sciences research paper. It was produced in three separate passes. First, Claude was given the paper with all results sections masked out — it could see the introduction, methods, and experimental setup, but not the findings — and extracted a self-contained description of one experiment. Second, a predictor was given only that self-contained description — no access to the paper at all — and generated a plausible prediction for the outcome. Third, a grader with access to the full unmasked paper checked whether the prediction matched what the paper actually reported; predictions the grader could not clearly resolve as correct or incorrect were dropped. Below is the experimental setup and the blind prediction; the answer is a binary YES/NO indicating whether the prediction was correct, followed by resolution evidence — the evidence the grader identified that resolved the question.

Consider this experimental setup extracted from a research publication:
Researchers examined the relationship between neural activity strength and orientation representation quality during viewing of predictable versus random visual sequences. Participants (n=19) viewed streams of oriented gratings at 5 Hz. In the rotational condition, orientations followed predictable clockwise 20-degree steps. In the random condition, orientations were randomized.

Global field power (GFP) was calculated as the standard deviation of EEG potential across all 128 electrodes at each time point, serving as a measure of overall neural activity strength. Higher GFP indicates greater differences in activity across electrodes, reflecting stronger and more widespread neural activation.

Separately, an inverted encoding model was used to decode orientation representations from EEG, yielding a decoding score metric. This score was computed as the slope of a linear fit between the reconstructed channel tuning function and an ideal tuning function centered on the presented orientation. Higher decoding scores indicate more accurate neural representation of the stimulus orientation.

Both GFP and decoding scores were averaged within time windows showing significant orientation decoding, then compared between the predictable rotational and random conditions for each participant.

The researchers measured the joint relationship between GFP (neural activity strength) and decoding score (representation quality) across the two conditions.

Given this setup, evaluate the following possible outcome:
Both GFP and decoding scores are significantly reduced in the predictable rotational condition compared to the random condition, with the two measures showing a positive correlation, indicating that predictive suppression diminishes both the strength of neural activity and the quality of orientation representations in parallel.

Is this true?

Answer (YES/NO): NO